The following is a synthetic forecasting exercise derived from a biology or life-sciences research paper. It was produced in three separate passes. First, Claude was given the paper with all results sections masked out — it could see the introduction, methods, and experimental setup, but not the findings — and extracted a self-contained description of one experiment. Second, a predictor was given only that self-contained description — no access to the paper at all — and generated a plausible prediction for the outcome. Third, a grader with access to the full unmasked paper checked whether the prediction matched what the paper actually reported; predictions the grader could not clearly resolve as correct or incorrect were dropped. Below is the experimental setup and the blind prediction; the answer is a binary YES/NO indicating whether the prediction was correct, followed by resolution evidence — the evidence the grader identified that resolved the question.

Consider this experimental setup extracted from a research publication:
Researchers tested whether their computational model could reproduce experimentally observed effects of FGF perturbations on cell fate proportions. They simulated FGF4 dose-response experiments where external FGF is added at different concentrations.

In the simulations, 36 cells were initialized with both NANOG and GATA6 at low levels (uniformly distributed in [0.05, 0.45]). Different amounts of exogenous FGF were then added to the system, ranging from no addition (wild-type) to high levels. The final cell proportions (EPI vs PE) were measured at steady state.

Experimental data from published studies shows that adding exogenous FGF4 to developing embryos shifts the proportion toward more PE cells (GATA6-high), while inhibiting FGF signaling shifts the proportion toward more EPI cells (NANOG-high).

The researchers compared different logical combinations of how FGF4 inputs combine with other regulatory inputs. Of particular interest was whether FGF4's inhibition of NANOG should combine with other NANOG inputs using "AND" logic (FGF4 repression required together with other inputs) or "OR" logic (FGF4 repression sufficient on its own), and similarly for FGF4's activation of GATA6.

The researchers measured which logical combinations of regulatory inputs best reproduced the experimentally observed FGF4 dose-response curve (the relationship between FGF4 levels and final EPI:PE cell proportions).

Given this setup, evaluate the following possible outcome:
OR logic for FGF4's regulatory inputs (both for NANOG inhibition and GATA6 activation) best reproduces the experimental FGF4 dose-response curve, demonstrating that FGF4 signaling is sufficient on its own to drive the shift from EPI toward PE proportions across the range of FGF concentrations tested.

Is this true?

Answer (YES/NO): NO